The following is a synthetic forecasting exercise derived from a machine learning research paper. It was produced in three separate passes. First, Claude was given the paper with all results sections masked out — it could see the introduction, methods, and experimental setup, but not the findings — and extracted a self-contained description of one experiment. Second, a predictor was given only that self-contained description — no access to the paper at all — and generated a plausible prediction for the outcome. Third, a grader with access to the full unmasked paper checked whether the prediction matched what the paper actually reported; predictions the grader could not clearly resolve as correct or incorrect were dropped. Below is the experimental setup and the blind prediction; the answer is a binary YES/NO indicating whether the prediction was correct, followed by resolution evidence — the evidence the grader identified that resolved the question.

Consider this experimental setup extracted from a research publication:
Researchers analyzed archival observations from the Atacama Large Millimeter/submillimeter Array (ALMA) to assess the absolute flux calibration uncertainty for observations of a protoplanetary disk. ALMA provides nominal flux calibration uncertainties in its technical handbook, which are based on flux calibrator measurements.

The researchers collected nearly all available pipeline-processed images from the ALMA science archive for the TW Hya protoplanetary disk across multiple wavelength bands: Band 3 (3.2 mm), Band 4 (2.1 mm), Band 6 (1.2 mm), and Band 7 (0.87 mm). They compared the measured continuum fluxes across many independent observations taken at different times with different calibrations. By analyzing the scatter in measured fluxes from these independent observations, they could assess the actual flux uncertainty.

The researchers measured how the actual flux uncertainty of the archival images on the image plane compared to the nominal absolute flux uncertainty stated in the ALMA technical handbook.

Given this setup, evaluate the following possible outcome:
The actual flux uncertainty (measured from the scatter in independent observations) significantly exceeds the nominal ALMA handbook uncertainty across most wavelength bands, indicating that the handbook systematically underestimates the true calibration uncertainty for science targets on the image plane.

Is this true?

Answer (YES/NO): YES